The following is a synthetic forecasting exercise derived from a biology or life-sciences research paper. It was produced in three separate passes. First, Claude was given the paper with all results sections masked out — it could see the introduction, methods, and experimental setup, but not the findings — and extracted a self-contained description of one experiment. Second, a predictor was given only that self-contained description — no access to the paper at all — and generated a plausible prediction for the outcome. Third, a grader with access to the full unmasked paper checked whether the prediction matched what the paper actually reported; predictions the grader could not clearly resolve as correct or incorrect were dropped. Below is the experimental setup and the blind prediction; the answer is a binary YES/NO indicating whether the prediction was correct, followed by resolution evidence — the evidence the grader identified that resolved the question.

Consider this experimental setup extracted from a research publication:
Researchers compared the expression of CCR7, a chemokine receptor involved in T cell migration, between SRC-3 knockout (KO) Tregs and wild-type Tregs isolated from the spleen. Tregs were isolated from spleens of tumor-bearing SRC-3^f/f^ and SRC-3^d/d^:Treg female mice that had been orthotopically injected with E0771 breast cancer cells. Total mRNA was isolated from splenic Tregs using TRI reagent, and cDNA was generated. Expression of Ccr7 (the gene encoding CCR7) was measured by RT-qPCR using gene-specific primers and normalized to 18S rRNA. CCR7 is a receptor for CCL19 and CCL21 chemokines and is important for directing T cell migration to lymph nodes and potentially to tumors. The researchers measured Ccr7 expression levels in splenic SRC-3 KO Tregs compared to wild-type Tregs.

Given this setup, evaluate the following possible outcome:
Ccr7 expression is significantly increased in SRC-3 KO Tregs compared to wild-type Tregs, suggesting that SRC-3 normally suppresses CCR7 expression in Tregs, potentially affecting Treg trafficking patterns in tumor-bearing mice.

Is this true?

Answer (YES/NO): YES